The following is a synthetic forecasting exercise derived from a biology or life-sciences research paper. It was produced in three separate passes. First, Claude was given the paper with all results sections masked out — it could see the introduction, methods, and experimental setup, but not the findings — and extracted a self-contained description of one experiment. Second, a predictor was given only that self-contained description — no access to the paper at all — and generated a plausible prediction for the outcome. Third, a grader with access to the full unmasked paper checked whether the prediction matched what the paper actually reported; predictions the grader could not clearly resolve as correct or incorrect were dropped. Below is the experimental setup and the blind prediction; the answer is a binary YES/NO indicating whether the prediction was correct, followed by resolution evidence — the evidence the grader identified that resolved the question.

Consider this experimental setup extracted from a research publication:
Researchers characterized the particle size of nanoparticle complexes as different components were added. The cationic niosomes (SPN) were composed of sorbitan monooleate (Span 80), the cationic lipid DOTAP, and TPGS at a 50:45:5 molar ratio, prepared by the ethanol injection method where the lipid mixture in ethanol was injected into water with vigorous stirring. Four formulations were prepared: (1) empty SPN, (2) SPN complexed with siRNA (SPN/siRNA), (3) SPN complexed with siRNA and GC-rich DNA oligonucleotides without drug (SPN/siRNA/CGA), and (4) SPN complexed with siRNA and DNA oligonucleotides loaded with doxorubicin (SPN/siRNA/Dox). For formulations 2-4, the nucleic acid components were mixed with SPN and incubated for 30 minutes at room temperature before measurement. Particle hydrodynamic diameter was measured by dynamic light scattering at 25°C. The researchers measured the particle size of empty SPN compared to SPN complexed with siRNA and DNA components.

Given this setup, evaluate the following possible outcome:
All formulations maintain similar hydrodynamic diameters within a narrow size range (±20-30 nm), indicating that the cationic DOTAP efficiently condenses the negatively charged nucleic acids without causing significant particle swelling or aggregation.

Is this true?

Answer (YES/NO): NO